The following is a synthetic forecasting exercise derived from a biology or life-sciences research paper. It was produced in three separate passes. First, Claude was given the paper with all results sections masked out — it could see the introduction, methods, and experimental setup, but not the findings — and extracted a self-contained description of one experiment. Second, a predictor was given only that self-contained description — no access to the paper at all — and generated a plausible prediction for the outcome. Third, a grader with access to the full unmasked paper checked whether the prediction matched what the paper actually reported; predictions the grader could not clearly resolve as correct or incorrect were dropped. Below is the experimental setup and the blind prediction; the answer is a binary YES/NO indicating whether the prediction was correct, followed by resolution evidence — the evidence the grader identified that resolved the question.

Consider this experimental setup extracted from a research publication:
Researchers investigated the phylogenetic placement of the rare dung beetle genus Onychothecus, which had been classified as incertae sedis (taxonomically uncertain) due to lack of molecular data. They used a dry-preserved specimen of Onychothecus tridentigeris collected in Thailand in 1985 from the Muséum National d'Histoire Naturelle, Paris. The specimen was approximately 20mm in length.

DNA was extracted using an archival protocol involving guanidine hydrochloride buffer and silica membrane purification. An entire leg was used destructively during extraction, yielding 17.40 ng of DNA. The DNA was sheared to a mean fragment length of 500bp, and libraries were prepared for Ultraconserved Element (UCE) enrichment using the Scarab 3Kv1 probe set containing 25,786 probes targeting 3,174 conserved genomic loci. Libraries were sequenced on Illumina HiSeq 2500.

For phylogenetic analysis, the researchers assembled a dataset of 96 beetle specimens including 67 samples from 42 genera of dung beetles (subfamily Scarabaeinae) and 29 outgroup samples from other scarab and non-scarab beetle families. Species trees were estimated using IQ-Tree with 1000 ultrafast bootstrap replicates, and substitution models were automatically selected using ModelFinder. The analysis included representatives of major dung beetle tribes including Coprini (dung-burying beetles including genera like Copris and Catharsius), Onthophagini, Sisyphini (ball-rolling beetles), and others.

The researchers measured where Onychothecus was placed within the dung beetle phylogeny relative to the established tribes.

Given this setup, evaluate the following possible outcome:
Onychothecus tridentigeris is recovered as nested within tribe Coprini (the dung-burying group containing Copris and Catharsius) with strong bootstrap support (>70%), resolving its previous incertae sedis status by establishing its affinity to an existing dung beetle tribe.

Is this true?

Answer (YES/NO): NO